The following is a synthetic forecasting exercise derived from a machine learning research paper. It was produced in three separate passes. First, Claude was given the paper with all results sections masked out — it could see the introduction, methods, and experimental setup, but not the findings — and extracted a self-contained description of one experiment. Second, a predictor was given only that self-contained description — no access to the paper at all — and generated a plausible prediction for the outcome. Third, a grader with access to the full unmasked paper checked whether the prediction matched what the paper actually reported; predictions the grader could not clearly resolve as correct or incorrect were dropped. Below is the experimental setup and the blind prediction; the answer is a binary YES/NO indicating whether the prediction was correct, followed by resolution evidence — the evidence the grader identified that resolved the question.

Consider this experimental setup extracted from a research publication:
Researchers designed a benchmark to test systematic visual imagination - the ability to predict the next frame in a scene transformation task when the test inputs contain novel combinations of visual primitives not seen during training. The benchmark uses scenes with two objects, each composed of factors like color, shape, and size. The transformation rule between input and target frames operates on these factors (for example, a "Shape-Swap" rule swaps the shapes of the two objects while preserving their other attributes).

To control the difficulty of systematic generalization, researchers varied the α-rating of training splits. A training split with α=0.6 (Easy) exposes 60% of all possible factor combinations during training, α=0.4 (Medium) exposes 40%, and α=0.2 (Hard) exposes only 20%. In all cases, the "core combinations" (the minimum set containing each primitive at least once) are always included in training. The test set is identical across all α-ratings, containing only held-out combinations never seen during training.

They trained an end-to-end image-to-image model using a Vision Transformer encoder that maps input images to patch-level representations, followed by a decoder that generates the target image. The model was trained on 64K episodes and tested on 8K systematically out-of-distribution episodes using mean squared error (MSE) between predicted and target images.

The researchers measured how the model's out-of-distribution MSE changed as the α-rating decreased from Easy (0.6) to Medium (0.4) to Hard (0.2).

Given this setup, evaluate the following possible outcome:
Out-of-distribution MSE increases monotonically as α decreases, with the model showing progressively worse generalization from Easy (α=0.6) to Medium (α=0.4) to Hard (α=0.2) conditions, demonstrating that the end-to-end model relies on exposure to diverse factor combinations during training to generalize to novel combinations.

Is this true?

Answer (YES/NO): YES